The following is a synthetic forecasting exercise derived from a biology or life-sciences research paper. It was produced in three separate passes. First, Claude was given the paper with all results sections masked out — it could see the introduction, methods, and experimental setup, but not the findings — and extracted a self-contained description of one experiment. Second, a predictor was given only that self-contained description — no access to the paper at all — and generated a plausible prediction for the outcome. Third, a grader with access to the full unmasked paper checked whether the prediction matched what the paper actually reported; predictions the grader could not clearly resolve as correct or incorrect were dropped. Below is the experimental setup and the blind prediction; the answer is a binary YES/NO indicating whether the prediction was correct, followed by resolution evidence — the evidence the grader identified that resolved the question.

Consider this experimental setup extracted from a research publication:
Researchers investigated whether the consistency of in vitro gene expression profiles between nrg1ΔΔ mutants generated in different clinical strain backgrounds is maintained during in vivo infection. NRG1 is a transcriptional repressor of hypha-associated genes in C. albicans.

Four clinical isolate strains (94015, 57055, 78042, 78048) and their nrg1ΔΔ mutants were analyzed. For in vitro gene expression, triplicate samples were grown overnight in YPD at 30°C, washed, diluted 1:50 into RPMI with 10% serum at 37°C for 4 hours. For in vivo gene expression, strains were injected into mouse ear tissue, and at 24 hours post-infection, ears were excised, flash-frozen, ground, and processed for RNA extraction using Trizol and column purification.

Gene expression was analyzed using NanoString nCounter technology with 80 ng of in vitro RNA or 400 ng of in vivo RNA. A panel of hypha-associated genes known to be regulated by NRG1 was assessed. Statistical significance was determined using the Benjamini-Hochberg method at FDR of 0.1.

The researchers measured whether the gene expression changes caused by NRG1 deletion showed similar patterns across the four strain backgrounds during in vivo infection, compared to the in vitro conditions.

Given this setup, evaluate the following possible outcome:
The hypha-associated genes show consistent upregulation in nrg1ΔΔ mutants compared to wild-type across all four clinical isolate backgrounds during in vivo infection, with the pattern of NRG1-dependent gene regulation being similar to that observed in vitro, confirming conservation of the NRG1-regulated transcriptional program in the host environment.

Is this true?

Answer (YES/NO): NO